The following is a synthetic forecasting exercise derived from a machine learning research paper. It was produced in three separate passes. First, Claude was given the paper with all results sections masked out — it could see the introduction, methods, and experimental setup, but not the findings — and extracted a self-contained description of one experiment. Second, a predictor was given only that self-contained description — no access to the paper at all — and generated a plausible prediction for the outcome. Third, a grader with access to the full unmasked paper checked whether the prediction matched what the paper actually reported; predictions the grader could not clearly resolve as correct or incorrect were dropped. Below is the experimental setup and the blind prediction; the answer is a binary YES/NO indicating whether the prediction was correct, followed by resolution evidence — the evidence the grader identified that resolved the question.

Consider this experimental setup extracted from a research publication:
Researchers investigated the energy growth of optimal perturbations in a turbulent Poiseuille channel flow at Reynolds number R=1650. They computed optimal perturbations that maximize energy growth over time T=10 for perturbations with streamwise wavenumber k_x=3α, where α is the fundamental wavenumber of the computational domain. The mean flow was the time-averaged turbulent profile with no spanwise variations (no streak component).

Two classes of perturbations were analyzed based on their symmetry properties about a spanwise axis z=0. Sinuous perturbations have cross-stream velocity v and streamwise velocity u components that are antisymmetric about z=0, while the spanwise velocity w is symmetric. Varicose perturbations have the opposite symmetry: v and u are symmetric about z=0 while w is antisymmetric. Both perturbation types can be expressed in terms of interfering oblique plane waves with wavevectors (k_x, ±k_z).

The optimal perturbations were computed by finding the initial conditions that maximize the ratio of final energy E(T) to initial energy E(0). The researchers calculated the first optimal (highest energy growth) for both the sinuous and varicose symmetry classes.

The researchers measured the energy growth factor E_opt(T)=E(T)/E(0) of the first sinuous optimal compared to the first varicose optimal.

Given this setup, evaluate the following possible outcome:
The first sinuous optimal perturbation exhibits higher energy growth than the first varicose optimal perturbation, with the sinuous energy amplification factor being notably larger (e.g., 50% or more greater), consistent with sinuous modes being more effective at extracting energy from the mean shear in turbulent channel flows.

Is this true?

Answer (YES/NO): NO